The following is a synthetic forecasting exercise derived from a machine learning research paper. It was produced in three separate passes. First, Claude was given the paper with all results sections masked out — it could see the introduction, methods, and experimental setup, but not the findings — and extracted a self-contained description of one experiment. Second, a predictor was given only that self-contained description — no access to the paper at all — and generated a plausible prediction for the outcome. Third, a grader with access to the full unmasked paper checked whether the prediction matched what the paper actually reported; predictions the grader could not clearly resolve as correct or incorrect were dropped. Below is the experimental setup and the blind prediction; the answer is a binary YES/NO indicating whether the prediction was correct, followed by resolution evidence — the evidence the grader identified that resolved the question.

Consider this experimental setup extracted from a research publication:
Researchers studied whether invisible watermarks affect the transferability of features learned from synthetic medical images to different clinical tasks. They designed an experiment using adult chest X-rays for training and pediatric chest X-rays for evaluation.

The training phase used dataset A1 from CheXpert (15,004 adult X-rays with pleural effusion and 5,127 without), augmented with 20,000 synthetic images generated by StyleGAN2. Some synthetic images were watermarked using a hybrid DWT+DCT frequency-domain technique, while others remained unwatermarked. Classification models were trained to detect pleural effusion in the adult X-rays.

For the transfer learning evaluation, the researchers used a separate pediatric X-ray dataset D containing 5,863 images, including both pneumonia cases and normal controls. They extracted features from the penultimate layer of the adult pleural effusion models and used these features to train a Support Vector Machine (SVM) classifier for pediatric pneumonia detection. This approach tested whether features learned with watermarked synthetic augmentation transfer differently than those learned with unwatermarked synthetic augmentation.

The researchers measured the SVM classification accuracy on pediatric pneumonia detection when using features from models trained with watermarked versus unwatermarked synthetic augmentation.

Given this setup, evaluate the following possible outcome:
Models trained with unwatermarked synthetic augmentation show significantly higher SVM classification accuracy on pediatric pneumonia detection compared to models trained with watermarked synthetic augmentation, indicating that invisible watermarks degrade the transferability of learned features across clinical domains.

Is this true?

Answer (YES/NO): YES